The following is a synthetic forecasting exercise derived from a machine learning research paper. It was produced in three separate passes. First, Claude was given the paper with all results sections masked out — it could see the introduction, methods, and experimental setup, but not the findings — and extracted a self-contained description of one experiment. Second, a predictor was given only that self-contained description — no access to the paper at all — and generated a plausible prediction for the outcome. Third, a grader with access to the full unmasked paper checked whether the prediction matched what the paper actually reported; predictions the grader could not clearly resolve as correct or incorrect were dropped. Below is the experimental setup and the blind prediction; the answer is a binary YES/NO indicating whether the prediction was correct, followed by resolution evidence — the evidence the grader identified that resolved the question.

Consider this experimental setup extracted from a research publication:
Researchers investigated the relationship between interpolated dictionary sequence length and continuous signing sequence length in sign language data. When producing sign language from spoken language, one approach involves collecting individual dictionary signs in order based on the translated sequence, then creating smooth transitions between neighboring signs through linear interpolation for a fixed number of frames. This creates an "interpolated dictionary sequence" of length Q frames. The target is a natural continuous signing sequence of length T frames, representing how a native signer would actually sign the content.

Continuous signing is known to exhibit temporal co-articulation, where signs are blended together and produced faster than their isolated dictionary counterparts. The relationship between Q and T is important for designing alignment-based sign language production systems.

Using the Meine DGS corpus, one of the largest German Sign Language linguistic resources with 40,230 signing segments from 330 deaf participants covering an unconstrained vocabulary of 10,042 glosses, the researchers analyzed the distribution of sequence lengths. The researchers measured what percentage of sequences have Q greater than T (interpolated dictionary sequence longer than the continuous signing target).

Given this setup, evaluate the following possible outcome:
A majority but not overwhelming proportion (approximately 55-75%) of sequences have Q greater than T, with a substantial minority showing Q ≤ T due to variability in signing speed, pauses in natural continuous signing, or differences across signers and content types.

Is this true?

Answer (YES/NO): NO